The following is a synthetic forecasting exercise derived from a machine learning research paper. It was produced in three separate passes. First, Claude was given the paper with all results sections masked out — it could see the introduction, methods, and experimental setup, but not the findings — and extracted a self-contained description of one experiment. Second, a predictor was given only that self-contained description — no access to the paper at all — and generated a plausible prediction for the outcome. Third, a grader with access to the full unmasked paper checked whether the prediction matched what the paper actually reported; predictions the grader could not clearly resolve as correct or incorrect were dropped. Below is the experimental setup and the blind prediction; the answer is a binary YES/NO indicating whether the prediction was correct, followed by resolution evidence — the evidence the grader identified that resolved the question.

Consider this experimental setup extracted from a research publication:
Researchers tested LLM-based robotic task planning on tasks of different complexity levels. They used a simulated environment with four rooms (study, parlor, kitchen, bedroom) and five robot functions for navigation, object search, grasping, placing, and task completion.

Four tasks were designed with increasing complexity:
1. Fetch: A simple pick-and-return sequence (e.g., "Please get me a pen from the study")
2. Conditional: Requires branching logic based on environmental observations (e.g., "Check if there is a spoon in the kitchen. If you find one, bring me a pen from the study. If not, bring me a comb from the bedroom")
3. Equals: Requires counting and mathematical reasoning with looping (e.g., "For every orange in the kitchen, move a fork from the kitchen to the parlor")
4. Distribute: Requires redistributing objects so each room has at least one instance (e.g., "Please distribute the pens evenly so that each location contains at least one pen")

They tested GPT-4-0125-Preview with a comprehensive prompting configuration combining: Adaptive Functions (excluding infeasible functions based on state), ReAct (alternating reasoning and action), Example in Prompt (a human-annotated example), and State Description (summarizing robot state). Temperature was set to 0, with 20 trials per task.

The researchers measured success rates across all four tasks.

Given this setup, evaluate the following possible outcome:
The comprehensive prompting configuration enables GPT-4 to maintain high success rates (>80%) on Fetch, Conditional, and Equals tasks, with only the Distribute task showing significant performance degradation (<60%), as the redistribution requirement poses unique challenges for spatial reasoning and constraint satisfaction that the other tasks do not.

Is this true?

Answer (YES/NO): YES